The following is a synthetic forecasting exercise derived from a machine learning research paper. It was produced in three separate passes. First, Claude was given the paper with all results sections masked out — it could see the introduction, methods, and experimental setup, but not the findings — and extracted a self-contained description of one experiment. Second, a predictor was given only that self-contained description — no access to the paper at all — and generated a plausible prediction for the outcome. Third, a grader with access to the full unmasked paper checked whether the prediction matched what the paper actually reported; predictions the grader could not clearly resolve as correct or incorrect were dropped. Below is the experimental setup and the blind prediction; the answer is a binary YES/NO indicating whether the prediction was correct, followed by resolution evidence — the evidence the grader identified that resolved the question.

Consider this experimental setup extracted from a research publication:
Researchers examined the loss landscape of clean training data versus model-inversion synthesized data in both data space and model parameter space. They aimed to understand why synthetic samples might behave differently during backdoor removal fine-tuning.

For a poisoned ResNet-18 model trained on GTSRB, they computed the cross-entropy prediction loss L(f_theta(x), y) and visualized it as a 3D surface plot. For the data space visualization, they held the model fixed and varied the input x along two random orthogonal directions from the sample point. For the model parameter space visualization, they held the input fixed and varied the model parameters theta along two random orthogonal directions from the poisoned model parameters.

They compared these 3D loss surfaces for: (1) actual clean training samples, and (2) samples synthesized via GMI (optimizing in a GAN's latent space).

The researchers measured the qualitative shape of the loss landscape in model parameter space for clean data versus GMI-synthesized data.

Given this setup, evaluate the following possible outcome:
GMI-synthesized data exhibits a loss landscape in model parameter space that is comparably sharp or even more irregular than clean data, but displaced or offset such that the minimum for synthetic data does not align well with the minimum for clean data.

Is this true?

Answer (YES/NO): YES